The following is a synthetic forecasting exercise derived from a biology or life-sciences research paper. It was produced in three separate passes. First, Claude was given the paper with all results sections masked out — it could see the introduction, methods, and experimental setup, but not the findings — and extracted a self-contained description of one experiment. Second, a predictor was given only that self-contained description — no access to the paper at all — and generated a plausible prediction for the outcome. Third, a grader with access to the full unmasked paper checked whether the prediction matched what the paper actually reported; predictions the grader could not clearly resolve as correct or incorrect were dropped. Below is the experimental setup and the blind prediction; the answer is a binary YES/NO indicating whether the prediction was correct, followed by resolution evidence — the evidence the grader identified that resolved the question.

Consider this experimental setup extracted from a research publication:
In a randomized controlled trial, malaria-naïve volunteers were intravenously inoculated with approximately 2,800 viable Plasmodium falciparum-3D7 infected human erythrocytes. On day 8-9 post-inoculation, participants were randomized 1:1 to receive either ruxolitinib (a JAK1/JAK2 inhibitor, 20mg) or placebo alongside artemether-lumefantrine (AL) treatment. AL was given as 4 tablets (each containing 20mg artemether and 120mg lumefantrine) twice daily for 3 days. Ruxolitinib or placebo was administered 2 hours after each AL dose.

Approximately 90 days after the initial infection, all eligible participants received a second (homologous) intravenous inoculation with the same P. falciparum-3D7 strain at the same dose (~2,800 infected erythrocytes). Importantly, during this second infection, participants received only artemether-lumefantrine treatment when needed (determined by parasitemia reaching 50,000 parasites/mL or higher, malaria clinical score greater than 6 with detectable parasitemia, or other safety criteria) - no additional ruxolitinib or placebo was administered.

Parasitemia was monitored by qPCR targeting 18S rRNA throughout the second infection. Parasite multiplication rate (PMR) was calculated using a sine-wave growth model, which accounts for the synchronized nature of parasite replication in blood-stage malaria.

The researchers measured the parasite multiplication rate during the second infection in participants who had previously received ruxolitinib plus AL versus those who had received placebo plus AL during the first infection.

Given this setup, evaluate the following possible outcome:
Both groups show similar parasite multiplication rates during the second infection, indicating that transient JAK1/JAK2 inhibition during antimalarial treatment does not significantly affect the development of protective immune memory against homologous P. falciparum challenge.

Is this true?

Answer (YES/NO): YES